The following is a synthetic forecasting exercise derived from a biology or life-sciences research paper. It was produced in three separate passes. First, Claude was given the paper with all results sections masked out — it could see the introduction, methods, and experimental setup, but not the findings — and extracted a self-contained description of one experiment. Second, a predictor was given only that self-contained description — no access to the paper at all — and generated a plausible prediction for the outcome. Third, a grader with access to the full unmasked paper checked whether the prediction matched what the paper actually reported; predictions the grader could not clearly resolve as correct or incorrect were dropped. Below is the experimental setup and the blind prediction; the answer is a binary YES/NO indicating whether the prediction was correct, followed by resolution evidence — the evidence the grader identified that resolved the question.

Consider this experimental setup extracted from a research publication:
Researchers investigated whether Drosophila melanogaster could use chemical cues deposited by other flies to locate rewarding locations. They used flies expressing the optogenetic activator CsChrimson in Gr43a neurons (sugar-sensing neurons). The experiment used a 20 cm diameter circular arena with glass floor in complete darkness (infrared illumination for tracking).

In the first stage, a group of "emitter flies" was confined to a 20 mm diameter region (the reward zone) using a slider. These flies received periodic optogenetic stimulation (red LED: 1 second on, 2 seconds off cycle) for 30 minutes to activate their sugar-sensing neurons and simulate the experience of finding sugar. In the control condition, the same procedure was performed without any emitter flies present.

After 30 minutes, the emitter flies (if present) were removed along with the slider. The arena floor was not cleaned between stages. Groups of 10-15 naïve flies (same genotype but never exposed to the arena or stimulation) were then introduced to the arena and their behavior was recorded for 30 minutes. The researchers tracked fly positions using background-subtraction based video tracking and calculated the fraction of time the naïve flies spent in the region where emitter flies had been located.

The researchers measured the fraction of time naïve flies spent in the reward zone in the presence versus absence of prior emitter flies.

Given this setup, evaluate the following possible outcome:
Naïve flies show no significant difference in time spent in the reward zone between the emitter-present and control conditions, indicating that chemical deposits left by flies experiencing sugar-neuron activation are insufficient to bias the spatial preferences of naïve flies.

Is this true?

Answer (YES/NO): NO